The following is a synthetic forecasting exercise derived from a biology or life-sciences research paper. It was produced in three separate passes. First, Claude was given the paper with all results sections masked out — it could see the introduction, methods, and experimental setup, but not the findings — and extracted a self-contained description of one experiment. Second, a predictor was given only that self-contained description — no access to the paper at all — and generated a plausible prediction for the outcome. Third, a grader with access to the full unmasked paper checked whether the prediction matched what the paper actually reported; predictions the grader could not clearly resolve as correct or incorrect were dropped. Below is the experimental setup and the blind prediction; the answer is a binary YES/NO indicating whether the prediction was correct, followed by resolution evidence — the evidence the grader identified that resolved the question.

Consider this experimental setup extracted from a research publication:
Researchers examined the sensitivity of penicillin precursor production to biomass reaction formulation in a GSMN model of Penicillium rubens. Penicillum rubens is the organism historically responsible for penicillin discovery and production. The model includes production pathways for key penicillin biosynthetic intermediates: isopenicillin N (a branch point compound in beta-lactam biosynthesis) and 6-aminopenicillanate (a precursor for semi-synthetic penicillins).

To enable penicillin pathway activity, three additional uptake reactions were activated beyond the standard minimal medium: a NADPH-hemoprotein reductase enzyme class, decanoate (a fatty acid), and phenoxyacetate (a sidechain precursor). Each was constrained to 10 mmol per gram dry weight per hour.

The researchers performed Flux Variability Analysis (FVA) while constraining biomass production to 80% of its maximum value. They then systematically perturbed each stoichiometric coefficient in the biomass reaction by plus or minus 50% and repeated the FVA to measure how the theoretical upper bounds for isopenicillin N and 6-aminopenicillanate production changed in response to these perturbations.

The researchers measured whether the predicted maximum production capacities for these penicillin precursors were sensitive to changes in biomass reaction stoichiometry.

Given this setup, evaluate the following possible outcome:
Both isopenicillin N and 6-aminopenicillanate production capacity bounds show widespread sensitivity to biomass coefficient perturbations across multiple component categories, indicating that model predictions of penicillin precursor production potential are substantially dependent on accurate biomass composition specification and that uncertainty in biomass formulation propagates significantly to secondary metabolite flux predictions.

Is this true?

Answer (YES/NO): NO